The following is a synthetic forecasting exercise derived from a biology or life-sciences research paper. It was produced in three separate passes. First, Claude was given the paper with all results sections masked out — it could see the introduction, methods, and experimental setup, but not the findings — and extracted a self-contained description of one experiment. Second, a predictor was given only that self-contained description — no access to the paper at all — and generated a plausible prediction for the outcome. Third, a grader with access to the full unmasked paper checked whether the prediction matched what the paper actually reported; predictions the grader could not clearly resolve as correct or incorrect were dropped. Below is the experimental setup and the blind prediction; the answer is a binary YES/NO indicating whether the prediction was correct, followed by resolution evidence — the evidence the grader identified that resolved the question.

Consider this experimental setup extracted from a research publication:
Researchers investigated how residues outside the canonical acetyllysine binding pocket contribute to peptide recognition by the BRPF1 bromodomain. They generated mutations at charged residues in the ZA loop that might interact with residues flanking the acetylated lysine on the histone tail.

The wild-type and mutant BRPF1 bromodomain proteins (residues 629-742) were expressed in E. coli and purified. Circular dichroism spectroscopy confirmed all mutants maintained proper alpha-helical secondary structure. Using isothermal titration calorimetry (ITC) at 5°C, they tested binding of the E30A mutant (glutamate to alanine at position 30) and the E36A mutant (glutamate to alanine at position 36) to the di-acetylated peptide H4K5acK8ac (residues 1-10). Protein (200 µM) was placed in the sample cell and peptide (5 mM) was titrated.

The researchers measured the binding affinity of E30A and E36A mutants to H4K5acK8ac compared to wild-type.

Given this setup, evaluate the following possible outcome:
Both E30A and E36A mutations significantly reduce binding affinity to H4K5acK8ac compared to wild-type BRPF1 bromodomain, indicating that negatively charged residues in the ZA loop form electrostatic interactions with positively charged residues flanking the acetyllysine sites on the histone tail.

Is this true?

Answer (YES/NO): NO